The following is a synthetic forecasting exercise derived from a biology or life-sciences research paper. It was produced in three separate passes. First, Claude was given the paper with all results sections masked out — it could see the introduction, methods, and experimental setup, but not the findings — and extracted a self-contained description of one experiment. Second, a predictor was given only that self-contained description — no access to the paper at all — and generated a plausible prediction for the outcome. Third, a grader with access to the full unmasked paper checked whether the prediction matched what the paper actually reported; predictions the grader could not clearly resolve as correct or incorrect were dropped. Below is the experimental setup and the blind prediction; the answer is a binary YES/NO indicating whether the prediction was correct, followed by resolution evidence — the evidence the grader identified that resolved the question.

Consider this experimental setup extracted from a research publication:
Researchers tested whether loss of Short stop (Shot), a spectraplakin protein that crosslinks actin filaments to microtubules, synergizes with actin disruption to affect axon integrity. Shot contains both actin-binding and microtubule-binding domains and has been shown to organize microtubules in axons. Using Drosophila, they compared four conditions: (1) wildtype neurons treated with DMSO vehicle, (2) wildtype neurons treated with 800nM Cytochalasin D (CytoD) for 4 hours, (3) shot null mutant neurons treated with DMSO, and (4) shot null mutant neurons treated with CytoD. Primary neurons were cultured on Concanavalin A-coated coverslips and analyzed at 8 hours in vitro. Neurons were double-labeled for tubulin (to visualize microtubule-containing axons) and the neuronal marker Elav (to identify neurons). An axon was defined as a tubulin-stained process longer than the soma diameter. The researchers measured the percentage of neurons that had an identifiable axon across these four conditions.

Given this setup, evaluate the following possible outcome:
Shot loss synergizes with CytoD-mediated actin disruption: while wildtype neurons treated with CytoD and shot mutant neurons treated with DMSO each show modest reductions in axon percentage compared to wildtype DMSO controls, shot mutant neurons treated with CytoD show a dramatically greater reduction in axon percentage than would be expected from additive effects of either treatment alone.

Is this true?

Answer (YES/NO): YES